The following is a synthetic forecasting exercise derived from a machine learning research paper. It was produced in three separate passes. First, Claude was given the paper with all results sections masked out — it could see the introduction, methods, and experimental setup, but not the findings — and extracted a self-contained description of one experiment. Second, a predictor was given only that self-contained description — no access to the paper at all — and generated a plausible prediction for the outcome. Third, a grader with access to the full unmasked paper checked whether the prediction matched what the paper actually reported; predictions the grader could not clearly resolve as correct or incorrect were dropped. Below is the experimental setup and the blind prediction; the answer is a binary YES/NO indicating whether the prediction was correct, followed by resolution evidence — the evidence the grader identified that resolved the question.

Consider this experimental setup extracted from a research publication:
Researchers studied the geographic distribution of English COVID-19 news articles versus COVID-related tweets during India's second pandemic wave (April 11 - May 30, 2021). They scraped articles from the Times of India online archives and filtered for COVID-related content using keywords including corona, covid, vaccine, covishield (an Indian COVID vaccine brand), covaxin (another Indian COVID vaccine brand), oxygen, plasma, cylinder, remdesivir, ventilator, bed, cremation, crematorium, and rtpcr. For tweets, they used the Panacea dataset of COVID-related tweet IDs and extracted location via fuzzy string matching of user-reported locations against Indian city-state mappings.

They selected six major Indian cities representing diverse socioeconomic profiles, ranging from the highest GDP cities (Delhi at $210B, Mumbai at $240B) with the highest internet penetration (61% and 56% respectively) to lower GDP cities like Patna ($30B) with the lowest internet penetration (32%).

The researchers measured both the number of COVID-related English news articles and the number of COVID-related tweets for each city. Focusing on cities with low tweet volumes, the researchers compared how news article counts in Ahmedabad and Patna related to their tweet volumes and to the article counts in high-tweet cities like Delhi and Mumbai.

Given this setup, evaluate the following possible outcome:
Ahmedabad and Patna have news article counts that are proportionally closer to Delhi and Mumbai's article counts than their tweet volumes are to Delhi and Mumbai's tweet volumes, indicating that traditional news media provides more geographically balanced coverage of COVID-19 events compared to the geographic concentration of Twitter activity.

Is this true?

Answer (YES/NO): YES